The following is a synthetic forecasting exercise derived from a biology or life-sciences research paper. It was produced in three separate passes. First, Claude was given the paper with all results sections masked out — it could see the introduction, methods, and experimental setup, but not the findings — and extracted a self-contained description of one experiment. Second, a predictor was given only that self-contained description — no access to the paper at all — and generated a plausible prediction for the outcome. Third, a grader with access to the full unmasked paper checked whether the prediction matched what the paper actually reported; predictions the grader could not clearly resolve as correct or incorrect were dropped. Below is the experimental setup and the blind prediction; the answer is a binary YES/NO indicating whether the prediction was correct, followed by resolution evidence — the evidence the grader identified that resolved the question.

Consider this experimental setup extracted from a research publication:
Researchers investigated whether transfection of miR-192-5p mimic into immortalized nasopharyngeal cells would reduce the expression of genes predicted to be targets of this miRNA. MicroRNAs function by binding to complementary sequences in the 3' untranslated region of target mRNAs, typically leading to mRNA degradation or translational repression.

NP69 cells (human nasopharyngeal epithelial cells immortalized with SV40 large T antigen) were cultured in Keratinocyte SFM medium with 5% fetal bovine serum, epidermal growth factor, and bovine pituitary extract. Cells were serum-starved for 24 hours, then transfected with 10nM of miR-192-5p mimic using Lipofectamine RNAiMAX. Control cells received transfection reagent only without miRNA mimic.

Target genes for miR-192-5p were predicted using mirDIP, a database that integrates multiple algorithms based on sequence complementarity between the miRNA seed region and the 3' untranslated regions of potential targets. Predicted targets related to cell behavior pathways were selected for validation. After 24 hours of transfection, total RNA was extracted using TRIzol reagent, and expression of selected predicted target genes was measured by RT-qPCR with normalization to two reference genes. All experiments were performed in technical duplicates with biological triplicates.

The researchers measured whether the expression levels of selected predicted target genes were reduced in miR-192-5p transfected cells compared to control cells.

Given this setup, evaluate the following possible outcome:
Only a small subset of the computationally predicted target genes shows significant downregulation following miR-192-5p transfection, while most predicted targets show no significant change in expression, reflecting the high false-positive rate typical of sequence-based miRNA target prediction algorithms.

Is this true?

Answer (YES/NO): NO